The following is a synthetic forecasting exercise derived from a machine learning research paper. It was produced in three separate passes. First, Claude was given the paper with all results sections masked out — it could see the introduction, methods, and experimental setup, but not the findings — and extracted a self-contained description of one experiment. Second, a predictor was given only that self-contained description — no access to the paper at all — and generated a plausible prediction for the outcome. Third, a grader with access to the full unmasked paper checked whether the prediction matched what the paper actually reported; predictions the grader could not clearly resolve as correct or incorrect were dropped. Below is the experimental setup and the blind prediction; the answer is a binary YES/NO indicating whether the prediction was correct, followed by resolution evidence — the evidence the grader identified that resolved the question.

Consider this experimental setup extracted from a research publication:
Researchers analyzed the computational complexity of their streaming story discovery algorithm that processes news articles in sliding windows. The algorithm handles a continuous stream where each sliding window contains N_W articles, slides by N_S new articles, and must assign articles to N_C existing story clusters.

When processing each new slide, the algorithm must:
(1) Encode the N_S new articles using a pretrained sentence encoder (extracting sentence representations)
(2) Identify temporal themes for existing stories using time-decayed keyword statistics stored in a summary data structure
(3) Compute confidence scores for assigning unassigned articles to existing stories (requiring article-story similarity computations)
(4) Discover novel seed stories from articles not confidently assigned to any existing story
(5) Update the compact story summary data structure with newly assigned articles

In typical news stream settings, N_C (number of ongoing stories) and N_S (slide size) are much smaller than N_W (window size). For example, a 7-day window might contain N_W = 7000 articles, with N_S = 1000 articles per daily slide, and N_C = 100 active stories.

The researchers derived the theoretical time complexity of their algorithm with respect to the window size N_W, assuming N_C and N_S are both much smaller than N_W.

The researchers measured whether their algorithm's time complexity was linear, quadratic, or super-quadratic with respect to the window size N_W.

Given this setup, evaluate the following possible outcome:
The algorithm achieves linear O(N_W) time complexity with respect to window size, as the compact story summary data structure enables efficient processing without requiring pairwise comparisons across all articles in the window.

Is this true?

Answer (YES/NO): YES